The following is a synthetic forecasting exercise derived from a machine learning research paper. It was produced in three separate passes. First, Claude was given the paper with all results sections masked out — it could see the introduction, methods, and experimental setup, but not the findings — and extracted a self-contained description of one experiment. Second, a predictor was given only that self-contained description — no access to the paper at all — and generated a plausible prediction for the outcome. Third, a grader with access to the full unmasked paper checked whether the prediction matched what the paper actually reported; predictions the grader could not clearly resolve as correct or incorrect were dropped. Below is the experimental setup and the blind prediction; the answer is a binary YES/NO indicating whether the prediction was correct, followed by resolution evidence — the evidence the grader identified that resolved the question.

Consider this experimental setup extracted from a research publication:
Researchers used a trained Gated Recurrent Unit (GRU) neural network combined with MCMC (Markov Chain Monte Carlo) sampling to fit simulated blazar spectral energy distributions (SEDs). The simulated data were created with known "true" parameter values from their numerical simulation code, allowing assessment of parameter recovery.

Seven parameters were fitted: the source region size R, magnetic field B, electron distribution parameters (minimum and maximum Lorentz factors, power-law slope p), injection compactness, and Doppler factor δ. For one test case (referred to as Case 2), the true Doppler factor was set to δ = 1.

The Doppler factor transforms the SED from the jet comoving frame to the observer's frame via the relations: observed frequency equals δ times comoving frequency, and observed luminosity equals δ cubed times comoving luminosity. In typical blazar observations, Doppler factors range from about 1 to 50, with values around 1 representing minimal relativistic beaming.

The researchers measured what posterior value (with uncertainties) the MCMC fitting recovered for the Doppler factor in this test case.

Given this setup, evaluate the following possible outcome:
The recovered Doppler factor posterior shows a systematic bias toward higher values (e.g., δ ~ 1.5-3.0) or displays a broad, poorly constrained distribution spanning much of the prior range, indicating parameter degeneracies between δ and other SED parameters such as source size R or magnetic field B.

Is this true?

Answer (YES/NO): NO